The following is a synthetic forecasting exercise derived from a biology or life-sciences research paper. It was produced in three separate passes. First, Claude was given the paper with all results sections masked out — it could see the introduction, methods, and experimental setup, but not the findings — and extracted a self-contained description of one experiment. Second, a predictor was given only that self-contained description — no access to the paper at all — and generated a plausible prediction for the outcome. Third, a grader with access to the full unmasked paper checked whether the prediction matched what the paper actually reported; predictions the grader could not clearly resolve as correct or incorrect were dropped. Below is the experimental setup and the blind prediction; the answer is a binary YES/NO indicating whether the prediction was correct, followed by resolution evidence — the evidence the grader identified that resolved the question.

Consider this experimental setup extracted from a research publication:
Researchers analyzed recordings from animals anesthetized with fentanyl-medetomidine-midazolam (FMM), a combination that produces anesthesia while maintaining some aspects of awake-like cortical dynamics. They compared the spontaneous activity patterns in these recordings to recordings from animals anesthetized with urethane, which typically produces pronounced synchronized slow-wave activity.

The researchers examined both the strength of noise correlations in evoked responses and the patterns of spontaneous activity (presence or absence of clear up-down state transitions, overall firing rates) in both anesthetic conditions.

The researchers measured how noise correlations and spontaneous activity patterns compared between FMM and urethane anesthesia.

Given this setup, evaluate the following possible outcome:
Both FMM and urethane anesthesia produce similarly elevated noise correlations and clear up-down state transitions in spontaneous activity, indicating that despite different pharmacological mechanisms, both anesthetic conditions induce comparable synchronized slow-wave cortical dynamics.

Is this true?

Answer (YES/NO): NO